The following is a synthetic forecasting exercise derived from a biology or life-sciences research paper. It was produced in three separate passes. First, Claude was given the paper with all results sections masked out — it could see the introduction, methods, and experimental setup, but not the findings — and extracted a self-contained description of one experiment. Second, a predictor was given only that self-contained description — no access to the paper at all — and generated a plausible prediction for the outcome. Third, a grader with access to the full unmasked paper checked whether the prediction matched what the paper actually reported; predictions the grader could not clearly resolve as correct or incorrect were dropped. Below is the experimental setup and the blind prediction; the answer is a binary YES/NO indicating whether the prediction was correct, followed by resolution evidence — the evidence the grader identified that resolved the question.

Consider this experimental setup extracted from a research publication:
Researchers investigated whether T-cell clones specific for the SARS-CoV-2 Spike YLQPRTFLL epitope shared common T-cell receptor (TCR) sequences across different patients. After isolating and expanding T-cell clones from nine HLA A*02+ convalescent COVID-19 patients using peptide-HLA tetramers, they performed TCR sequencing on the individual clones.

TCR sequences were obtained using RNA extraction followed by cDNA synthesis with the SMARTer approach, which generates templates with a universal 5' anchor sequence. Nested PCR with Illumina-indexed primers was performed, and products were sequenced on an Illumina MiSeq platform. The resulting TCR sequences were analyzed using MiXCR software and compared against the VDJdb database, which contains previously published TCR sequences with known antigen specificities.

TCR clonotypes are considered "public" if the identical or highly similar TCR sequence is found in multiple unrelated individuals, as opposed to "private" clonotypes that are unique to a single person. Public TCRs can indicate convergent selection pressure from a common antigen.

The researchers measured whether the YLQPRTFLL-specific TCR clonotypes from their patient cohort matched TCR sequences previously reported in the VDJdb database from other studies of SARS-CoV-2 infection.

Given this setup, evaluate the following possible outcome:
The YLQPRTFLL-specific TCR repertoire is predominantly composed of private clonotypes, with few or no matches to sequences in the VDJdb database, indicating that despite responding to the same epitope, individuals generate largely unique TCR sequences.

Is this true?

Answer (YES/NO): NO